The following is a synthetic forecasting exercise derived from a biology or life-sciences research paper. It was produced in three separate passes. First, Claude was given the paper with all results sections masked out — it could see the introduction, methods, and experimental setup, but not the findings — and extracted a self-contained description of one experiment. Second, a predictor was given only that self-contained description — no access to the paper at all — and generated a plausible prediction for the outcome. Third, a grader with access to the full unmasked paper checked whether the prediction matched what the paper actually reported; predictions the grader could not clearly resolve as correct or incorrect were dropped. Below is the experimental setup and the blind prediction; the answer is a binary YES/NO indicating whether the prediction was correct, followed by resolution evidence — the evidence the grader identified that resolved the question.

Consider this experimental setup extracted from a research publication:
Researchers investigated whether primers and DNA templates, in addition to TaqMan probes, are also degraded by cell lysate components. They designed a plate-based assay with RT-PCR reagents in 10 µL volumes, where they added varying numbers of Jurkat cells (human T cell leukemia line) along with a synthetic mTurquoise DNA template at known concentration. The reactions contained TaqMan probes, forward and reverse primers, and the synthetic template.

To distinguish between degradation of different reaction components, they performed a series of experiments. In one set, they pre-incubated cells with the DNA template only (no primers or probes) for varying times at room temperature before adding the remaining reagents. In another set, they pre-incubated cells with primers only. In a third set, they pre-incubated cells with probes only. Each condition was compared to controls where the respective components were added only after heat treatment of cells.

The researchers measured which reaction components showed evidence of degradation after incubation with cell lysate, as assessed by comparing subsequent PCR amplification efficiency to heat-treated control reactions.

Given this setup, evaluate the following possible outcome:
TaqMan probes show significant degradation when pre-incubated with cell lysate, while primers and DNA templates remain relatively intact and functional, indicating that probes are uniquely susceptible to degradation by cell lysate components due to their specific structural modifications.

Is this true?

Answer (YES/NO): NO